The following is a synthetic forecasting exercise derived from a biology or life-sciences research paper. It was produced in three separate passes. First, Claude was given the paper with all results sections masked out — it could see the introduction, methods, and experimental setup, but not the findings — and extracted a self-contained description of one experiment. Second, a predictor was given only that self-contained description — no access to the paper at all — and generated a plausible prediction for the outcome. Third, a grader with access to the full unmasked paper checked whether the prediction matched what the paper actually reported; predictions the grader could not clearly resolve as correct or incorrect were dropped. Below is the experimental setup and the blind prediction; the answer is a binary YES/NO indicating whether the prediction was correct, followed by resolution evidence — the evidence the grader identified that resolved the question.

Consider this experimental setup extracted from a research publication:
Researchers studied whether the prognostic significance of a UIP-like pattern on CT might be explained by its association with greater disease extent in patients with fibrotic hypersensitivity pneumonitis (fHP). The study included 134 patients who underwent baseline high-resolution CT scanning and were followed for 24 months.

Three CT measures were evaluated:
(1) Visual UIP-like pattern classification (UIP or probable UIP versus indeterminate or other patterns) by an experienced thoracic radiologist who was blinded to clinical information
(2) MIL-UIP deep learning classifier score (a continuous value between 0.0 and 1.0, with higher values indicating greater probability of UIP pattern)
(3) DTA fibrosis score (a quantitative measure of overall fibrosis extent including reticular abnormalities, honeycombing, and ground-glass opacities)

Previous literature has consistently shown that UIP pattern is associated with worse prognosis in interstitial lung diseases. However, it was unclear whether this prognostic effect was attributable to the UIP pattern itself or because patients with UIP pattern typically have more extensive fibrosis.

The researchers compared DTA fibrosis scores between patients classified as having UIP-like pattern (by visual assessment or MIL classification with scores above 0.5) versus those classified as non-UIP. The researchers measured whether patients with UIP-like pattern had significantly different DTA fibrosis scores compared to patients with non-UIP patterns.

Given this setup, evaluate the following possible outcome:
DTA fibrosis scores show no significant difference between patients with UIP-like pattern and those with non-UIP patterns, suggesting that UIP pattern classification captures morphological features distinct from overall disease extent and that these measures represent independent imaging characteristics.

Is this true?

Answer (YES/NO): NO